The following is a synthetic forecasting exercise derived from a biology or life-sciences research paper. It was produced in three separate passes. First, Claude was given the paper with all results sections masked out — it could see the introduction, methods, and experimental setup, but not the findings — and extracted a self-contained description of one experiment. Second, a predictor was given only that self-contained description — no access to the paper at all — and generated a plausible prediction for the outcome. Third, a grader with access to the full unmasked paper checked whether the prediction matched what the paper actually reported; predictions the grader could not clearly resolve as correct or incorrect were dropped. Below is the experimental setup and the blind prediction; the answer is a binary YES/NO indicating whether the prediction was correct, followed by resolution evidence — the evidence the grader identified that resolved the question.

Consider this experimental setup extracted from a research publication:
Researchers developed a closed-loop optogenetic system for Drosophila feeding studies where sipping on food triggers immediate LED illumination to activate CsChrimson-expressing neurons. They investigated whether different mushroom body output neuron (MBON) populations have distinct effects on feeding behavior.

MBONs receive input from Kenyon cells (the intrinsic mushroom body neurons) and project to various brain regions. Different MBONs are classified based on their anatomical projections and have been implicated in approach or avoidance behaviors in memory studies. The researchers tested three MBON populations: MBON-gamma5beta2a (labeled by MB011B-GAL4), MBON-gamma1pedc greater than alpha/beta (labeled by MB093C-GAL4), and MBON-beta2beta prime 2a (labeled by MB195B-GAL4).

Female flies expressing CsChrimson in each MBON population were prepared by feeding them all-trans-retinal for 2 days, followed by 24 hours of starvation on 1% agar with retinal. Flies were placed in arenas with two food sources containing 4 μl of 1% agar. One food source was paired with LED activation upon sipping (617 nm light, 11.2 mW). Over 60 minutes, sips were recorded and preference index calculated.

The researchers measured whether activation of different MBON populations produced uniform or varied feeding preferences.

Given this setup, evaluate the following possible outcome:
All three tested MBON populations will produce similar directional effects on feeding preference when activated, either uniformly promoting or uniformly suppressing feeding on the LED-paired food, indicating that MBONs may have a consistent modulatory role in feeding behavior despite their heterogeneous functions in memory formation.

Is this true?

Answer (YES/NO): NO